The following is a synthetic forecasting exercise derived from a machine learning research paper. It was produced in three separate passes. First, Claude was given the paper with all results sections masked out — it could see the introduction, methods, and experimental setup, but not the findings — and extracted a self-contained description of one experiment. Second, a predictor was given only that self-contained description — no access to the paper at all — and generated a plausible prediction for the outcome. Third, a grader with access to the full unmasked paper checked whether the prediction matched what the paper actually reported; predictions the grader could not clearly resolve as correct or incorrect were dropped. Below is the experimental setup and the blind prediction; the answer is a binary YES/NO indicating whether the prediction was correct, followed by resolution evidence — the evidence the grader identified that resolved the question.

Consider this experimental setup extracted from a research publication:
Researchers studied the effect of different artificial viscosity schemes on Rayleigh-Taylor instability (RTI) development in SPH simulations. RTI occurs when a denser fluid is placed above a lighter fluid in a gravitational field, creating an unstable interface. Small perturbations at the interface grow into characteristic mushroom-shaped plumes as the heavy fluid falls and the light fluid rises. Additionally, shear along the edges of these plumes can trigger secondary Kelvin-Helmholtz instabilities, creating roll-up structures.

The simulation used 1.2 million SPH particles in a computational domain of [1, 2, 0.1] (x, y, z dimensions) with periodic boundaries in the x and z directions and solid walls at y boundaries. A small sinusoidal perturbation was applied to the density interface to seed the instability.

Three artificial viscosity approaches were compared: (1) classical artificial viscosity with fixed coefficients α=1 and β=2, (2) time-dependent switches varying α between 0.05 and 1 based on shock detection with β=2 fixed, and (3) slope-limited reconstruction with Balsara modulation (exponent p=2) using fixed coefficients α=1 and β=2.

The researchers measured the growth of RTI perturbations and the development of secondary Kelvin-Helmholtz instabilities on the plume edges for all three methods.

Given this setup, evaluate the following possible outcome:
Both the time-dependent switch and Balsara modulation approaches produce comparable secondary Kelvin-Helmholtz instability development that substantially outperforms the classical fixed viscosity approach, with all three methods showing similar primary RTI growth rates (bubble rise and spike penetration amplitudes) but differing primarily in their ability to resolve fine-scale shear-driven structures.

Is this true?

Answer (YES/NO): NO